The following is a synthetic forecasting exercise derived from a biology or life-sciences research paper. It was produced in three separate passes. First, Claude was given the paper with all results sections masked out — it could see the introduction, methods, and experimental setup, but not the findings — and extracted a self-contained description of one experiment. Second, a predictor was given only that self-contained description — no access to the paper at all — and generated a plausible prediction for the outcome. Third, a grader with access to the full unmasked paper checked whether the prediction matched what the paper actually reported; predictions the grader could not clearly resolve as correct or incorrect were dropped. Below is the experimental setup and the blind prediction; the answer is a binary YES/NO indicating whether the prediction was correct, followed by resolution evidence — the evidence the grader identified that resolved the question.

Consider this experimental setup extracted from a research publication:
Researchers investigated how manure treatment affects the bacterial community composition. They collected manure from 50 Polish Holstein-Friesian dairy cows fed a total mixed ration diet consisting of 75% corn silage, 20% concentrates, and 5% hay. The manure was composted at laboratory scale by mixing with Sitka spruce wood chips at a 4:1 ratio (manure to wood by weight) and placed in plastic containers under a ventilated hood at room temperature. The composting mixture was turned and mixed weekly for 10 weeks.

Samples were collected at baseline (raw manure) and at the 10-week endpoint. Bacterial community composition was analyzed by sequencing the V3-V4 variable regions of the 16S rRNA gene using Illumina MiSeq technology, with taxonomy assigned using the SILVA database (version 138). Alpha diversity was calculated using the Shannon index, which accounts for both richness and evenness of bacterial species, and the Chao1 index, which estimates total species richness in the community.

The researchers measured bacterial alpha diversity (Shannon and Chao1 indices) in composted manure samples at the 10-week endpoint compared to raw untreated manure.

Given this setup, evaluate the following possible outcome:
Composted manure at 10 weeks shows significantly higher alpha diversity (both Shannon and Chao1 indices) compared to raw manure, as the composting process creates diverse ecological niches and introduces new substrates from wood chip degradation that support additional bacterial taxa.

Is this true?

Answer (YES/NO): NO